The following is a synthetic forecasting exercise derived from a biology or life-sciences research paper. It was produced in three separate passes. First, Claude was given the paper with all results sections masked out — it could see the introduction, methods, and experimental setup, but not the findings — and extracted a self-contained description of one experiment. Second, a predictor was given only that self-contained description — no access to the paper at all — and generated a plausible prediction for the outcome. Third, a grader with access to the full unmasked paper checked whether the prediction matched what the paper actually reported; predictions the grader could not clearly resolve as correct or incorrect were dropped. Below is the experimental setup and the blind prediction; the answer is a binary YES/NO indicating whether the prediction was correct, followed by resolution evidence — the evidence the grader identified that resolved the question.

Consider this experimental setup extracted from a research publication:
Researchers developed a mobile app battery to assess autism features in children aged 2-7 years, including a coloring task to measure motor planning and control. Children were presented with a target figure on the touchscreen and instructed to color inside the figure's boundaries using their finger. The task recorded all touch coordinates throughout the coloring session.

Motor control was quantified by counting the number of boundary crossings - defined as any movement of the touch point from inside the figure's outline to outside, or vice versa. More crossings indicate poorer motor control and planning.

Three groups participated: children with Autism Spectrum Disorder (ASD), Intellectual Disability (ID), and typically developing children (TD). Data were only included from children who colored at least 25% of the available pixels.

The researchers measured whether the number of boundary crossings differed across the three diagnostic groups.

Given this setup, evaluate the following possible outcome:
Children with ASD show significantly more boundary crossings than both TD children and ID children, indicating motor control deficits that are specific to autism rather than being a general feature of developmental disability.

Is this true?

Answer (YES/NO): NO